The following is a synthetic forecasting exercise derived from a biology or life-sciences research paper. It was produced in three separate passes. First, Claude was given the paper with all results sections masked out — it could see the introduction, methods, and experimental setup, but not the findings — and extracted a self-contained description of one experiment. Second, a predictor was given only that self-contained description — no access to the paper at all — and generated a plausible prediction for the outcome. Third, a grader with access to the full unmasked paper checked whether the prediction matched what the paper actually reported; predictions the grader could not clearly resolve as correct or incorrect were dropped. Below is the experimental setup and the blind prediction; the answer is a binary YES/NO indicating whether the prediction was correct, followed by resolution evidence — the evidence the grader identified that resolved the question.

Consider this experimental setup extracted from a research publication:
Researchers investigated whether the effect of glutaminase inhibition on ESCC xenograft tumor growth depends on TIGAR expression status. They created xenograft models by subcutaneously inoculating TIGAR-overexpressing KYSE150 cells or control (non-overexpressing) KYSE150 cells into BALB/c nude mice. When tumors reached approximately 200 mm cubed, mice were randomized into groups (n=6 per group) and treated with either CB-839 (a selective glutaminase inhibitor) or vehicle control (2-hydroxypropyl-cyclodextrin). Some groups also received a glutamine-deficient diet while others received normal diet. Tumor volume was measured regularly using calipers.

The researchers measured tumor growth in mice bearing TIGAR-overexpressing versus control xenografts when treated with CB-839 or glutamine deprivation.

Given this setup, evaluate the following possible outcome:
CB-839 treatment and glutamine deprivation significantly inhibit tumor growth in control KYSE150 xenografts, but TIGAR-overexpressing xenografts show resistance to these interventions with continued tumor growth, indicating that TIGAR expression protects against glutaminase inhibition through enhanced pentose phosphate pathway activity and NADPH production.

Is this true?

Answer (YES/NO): NO